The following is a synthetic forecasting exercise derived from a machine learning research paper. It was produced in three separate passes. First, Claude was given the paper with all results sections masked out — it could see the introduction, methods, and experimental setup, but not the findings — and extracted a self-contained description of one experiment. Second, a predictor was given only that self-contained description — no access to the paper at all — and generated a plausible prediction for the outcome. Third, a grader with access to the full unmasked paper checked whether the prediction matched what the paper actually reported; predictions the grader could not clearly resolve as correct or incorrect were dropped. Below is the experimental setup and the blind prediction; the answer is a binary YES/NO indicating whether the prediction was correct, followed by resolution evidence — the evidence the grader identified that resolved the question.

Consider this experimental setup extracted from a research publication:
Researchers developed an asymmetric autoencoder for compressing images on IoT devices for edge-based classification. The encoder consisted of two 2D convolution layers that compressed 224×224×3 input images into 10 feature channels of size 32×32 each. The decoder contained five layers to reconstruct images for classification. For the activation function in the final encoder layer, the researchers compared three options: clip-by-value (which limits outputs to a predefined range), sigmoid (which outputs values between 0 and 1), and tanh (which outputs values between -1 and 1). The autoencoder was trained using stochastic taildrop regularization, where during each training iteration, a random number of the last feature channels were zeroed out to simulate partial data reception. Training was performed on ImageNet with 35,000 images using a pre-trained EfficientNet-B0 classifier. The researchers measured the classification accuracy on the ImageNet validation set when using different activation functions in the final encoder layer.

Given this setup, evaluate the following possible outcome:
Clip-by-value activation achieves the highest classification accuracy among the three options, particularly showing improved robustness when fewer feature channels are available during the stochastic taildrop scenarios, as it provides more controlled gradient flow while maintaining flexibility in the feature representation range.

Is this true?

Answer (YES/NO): YES